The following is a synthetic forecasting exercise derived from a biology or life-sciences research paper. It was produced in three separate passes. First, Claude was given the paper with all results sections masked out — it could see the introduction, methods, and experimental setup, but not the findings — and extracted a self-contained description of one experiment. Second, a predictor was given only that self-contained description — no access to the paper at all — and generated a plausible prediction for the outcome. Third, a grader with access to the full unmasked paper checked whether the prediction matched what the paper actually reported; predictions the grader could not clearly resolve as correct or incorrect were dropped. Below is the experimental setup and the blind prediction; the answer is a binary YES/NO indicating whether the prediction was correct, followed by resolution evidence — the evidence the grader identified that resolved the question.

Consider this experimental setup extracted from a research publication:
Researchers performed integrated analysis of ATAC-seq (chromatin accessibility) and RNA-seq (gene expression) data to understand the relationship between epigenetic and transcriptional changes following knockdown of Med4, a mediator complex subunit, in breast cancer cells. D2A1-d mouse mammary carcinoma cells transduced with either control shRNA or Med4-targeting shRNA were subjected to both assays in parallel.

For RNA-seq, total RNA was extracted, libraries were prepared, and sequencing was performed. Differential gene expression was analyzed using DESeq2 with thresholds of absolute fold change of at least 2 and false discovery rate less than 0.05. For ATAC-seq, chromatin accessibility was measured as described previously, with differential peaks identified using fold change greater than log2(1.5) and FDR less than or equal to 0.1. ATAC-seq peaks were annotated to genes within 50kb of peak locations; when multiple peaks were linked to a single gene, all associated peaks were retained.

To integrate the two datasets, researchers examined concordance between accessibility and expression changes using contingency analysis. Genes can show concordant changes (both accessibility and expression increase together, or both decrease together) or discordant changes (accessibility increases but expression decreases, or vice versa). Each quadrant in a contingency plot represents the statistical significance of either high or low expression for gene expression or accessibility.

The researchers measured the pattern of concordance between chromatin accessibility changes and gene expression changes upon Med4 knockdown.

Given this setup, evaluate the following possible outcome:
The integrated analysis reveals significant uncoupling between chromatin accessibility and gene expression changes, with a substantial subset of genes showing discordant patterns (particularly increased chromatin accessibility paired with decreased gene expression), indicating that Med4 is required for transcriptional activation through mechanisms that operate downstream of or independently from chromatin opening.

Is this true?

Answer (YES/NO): NO